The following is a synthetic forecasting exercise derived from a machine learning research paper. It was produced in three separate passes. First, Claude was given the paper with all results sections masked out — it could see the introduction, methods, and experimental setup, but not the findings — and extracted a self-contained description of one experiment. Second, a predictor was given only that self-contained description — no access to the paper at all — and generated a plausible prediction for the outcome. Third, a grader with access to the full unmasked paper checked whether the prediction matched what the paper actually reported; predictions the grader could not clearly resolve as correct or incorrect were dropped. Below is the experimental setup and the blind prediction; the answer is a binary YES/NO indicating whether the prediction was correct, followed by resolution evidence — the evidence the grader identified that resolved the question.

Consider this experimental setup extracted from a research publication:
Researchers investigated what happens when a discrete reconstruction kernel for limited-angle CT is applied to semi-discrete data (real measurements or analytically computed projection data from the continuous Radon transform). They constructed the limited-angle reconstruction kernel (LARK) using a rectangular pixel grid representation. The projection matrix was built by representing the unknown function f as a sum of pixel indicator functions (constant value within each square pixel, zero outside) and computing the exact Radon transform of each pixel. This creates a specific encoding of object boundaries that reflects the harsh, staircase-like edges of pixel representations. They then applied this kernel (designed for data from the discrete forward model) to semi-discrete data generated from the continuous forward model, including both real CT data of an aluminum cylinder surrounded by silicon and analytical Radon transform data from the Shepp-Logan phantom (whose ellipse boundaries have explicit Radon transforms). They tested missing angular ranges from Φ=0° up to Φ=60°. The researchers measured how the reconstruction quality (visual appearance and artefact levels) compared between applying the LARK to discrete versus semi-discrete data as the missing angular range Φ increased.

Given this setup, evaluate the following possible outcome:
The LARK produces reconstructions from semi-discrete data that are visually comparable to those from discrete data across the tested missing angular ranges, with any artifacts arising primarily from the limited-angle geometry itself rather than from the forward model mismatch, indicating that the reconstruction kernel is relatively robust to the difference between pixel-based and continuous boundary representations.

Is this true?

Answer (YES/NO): NO